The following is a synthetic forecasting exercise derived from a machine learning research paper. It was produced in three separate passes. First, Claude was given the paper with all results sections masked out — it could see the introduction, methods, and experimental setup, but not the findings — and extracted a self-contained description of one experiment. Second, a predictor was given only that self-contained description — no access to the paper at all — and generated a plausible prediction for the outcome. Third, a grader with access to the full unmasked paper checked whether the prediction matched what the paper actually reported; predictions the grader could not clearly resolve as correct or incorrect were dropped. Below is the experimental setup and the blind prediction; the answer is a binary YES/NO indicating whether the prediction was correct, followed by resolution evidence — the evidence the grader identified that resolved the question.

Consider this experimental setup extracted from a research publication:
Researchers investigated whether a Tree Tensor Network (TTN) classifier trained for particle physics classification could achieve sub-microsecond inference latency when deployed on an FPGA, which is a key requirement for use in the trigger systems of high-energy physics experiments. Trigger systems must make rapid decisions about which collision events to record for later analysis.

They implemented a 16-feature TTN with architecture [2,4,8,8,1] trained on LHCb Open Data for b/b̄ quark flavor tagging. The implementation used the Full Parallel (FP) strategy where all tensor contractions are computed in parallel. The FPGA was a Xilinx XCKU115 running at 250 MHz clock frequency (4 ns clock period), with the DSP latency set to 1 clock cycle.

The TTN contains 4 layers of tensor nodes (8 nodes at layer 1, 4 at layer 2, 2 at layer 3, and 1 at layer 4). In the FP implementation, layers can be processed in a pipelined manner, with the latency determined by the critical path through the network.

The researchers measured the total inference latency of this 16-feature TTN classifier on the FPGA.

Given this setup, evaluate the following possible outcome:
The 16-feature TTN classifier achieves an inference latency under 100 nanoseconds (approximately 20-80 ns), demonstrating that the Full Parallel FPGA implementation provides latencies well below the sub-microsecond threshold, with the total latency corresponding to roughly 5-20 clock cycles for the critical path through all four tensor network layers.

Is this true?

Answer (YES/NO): NO